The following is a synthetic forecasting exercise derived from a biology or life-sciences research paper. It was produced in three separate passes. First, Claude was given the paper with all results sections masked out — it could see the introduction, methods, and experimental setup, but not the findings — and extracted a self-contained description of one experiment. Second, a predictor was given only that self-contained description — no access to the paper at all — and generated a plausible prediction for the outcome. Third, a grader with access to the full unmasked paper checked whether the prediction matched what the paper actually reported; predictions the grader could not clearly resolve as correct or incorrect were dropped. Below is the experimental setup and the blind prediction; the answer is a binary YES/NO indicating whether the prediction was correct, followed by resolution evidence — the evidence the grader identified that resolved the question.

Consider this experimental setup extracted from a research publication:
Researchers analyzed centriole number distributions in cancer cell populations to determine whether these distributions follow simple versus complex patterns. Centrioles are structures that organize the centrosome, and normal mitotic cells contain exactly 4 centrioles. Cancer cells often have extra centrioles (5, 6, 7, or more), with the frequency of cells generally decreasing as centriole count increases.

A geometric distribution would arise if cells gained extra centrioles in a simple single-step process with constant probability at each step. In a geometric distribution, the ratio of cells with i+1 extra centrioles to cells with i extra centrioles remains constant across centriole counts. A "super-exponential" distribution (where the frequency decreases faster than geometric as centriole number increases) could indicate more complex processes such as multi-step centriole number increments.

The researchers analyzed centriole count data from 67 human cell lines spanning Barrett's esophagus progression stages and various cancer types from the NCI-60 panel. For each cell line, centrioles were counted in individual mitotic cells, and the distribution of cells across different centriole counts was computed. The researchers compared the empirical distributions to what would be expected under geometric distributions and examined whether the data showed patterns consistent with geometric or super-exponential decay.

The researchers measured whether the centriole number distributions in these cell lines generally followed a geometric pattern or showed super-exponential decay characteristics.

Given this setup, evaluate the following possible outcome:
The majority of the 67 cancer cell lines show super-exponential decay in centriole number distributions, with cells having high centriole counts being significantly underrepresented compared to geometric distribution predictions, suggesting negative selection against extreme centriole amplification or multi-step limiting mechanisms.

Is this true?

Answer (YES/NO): NO